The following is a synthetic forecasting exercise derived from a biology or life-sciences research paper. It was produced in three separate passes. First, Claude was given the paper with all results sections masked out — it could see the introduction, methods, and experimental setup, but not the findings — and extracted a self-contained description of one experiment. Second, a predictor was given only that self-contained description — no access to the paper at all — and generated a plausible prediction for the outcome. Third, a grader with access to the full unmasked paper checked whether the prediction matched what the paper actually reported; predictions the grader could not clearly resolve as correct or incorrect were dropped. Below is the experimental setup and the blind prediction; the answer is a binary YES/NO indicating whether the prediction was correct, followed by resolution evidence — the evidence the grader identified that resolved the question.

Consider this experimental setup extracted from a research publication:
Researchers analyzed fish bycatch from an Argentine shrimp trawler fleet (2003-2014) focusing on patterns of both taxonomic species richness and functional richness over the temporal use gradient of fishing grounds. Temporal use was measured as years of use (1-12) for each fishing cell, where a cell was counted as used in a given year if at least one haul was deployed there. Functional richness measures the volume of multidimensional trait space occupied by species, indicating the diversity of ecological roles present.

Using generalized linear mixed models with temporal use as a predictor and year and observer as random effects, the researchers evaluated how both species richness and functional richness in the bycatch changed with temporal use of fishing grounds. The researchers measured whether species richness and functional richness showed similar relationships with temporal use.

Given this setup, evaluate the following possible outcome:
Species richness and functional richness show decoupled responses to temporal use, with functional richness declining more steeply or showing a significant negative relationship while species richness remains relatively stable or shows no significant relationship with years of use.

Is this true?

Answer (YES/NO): NO